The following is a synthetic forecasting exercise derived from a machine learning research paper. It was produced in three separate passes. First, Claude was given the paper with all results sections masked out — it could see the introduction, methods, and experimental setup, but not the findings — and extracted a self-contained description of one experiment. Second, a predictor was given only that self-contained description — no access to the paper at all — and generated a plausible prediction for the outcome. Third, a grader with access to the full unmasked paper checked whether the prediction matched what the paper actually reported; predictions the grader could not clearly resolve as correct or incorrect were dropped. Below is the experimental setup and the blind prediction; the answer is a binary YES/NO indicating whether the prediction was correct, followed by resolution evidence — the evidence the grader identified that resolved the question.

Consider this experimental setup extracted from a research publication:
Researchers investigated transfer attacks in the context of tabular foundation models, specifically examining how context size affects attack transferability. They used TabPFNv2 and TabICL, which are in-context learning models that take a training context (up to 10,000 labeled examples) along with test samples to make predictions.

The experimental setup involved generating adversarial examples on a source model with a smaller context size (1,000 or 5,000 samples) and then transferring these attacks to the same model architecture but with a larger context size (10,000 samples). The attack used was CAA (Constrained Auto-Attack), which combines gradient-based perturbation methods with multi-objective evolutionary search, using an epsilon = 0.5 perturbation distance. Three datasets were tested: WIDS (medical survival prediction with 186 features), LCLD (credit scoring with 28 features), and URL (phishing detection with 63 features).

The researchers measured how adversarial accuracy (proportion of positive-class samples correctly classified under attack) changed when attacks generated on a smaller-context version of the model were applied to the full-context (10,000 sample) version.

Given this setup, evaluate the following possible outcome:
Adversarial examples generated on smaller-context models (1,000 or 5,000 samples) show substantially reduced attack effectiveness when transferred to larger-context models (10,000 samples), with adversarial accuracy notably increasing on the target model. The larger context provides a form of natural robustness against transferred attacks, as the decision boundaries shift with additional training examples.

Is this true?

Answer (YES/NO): NO